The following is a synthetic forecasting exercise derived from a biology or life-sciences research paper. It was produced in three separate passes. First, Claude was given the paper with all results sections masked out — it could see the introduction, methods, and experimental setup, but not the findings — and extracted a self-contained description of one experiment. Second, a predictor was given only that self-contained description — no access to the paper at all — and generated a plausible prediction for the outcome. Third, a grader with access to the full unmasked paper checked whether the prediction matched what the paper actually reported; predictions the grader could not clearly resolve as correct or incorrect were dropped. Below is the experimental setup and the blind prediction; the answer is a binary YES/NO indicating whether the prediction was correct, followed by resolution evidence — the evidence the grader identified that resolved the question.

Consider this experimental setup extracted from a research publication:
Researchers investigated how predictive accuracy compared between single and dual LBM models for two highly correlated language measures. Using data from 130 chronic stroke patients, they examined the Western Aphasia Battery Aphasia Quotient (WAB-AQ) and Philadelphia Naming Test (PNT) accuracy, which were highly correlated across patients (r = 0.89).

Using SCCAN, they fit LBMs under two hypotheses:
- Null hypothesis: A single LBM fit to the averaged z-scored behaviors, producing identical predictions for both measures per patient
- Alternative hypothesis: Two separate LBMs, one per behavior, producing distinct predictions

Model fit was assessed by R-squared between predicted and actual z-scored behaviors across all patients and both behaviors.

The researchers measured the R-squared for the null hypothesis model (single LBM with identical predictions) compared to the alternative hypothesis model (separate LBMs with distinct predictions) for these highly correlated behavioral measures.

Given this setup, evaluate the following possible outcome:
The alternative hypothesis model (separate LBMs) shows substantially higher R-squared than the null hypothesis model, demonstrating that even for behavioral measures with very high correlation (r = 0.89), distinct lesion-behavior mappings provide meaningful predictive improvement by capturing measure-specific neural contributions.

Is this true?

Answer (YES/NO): NO